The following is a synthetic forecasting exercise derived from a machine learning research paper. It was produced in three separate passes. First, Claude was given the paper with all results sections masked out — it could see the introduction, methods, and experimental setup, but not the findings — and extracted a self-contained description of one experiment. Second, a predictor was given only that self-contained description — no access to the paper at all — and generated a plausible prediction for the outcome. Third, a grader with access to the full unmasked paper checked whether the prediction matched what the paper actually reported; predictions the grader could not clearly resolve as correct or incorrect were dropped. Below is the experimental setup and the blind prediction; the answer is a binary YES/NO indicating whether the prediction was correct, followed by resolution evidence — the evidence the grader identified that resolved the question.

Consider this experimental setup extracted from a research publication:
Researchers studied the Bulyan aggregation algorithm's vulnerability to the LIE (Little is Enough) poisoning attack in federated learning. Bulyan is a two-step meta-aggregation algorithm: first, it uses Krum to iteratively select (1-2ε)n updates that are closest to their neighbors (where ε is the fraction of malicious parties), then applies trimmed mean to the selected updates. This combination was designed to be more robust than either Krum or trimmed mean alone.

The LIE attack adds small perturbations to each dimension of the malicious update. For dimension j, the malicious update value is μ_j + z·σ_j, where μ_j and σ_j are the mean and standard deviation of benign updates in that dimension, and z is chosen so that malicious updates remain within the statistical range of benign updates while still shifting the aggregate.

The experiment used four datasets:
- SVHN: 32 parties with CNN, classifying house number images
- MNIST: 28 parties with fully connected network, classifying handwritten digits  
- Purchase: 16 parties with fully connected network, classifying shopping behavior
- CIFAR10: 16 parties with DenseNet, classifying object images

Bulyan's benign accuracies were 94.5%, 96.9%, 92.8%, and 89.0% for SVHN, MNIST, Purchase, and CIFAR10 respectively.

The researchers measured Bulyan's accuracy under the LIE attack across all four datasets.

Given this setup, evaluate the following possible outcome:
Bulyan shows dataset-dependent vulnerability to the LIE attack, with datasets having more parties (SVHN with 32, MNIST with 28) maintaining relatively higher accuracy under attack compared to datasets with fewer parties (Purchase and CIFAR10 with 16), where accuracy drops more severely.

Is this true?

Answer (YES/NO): NO